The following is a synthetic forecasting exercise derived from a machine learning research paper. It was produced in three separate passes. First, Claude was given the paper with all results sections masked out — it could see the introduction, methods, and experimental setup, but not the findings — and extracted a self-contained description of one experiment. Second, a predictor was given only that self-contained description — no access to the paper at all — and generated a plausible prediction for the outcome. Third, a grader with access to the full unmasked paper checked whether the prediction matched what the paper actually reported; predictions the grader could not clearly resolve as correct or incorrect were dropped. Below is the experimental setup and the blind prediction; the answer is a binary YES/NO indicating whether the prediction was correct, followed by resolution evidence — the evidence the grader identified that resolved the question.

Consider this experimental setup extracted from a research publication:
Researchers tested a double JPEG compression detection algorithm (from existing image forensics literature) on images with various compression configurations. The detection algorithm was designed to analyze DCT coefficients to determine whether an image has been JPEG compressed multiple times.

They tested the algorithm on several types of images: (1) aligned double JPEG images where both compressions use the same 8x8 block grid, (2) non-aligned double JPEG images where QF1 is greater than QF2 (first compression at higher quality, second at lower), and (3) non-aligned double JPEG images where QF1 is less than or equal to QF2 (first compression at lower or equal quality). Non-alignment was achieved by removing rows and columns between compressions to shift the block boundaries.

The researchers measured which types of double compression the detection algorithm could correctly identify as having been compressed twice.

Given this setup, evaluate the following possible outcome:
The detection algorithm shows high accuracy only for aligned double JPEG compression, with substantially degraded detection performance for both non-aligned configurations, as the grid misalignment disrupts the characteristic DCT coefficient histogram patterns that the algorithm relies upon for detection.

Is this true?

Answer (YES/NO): NO